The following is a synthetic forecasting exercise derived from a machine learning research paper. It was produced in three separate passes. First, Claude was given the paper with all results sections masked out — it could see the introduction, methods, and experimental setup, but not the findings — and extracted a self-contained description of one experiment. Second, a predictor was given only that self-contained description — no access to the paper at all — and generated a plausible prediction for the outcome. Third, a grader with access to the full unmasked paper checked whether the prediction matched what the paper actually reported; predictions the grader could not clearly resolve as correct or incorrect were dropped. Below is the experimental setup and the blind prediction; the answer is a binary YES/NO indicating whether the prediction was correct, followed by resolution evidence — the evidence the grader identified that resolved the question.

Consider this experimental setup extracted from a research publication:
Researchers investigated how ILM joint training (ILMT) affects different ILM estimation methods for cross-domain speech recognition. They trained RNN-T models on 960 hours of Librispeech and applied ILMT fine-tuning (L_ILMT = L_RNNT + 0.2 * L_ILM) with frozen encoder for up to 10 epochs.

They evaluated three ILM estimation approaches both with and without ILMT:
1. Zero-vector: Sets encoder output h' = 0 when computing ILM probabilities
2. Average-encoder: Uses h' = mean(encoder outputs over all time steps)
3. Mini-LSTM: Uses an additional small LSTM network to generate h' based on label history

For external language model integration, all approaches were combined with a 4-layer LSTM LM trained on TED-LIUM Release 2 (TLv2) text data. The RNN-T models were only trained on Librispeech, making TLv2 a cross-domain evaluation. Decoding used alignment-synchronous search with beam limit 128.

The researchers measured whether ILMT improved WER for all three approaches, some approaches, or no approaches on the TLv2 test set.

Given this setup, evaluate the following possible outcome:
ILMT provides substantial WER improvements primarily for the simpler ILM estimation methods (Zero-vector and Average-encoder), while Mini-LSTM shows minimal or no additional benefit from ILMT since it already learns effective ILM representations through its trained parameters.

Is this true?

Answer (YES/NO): NO